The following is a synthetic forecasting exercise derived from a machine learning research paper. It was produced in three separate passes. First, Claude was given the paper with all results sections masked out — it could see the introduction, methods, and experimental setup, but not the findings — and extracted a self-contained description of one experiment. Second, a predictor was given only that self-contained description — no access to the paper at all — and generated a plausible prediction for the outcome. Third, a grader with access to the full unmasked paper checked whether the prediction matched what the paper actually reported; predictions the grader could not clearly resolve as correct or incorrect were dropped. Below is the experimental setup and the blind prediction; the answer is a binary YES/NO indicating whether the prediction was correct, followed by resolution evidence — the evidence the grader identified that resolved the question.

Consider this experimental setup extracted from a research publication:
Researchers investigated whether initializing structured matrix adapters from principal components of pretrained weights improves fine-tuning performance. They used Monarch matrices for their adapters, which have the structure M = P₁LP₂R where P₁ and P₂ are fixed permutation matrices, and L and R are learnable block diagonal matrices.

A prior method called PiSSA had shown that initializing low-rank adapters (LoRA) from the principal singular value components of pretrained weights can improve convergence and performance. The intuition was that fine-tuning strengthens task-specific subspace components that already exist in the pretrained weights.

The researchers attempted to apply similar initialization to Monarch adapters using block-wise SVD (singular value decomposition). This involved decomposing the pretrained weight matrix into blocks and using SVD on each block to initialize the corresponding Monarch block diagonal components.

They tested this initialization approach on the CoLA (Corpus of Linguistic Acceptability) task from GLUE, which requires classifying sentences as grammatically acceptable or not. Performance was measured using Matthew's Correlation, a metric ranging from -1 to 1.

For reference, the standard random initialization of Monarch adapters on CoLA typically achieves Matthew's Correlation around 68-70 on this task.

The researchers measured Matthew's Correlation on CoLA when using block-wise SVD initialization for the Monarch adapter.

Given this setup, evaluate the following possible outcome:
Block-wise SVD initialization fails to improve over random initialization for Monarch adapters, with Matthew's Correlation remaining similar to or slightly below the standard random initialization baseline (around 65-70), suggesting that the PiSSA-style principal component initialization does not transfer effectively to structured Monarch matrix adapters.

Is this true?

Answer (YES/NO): NO